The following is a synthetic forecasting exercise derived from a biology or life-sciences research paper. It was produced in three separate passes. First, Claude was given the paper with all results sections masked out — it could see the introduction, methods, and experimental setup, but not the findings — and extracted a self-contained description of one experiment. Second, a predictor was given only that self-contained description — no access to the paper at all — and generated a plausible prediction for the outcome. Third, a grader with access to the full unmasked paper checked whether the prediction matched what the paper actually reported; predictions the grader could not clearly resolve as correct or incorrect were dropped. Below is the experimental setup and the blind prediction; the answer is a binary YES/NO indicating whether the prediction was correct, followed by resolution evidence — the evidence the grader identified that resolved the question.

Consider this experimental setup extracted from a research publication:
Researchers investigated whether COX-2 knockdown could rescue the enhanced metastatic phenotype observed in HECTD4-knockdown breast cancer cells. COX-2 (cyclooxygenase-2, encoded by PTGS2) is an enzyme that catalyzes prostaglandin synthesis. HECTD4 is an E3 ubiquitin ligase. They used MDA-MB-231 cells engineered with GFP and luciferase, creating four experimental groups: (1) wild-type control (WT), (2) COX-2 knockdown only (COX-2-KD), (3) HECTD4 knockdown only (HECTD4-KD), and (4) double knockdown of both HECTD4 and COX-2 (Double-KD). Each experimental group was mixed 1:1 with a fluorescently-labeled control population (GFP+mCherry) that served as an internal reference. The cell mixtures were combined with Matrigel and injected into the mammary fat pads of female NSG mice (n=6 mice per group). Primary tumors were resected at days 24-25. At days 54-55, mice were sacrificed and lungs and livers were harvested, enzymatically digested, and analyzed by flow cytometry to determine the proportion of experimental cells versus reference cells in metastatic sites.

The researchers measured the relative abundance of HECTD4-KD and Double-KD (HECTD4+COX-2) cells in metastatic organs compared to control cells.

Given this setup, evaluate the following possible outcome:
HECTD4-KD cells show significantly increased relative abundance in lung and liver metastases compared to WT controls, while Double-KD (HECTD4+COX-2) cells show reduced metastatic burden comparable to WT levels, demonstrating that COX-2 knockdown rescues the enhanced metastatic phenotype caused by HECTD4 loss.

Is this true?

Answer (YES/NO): YES